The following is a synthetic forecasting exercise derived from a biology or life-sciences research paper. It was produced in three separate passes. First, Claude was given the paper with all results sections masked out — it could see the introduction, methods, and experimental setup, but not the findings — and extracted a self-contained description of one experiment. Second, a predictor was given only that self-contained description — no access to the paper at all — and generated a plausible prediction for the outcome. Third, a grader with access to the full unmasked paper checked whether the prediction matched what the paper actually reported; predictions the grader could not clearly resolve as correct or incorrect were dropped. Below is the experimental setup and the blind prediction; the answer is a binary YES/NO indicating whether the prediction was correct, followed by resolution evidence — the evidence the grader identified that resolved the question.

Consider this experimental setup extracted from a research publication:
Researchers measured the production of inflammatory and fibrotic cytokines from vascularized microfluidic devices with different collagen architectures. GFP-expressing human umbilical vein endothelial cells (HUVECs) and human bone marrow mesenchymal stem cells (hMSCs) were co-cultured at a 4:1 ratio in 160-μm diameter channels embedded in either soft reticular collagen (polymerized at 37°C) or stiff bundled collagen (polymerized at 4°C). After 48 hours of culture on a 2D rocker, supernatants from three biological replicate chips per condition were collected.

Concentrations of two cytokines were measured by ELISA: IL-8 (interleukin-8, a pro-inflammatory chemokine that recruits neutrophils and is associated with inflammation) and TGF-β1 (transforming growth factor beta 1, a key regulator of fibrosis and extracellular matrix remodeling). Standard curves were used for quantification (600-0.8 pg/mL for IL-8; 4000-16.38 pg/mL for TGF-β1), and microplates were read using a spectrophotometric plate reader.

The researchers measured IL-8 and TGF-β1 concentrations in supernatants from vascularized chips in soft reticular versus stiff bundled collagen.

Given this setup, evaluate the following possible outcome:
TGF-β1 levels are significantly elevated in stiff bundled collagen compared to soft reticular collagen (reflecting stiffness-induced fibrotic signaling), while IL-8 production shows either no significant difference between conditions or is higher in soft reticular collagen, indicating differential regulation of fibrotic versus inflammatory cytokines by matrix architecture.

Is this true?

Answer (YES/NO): NO